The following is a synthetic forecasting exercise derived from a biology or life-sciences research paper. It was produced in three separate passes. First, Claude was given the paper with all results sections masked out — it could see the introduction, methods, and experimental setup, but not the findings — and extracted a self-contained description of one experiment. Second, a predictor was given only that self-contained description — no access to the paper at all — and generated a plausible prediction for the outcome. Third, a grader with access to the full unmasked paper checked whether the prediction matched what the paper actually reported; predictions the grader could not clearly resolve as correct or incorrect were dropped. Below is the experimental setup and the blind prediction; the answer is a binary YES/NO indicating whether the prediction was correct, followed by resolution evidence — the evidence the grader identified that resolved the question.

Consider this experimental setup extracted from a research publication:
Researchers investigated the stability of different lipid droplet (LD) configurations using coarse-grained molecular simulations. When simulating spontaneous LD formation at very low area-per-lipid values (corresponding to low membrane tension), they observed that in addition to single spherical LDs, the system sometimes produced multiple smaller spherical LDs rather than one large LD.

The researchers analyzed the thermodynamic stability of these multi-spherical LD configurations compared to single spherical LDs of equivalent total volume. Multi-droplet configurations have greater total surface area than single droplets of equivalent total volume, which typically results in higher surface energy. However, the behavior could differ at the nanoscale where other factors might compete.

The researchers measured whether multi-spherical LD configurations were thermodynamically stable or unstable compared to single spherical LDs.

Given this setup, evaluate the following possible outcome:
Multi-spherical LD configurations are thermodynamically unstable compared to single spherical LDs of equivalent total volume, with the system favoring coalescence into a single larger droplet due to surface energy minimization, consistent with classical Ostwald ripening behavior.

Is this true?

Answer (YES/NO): YES